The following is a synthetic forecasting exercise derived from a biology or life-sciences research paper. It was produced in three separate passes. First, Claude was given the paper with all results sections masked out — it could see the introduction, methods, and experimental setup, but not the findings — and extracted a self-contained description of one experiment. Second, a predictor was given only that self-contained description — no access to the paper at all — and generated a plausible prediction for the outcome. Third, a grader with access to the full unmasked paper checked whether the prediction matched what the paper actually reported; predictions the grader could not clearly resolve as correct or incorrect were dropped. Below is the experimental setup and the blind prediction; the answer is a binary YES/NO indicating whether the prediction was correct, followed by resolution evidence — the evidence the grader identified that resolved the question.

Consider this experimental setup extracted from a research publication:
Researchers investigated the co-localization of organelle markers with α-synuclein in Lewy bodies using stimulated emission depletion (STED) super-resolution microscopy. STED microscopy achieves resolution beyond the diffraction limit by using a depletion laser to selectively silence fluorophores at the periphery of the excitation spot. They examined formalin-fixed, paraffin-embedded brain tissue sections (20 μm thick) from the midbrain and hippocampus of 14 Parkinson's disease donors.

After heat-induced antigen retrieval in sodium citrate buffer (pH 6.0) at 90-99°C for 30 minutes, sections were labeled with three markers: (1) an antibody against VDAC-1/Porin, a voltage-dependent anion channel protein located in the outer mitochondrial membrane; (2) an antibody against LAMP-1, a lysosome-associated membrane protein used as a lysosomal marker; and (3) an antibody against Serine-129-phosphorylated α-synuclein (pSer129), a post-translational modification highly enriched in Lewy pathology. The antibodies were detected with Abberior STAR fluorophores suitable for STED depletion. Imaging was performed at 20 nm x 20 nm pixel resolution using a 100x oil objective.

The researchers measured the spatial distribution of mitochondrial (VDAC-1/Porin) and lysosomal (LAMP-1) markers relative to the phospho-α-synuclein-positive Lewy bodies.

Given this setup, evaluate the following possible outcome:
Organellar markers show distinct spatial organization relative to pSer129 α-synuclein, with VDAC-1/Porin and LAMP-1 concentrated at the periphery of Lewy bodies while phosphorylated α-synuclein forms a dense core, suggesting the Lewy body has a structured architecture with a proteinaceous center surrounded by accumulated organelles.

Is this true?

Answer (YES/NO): NO